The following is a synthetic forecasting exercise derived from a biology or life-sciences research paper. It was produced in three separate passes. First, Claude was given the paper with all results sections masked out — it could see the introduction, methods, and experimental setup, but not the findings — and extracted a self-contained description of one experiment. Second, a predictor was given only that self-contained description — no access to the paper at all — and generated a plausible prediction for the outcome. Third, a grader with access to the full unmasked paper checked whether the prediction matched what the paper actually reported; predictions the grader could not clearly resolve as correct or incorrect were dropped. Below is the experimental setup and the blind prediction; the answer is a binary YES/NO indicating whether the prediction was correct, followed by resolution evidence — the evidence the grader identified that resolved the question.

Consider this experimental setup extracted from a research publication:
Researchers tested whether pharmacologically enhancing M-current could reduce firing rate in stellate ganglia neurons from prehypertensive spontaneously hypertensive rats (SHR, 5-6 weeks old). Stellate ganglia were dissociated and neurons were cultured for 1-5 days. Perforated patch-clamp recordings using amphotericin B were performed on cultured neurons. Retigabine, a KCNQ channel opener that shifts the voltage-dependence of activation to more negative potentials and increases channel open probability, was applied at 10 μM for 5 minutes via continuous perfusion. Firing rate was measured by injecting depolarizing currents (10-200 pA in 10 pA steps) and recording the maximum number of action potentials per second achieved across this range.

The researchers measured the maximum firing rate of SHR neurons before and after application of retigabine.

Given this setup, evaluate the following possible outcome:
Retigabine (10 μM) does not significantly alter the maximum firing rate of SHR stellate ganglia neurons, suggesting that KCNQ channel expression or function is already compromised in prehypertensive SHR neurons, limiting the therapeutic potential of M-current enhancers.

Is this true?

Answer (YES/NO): NO